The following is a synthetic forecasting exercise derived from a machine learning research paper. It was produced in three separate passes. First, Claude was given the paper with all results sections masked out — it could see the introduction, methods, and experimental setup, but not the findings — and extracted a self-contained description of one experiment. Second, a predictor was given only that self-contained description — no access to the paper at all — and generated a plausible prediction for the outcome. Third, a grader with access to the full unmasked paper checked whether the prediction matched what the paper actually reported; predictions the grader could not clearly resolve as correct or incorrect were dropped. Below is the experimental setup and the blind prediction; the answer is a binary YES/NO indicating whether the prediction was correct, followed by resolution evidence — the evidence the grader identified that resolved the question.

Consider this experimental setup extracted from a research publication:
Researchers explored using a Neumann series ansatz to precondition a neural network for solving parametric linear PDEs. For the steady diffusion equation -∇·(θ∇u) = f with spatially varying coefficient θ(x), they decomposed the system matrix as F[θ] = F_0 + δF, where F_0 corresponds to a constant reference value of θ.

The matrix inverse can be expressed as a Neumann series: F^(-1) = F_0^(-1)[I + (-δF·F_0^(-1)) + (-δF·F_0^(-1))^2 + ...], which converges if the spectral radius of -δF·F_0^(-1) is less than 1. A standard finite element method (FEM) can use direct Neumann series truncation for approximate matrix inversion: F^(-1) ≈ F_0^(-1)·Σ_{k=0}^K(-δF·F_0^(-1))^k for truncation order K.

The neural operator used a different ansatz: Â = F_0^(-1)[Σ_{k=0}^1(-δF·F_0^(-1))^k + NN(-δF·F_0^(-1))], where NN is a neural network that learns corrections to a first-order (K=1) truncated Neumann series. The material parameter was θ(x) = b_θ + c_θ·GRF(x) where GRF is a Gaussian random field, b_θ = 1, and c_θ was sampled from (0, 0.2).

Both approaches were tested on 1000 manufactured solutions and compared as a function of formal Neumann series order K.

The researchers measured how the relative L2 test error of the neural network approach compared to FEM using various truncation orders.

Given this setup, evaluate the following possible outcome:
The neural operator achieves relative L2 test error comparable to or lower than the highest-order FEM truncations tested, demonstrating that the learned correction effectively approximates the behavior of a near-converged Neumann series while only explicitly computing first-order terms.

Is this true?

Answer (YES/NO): NO